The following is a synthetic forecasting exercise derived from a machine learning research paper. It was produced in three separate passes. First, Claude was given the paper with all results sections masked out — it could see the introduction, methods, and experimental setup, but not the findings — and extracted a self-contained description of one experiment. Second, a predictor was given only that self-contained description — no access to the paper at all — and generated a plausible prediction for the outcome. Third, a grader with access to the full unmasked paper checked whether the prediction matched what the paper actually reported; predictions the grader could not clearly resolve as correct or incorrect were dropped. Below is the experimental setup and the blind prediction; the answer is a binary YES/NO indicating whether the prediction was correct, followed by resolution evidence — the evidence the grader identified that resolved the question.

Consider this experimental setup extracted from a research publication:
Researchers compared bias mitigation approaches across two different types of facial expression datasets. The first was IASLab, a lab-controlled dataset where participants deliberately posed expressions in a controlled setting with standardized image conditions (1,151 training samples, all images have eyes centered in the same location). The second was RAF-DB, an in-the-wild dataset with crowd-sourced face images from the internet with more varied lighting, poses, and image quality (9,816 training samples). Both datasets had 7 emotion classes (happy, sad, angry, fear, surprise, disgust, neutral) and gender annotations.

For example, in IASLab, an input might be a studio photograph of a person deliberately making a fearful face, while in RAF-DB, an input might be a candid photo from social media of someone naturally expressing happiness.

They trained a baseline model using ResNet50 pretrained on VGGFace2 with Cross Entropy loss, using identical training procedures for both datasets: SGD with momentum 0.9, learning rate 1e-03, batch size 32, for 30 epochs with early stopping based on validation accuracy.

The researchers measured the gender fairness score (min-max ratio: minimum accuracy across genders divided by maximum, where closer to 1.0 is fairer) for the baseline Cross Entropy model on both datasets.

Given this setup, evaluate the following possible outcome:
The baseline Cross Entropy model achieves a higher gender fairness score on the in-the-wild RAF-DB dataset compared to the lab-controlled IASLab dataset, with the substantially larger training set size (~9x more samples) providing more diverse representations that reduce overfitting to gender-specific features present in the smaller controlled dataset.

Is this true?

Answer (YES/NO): YES